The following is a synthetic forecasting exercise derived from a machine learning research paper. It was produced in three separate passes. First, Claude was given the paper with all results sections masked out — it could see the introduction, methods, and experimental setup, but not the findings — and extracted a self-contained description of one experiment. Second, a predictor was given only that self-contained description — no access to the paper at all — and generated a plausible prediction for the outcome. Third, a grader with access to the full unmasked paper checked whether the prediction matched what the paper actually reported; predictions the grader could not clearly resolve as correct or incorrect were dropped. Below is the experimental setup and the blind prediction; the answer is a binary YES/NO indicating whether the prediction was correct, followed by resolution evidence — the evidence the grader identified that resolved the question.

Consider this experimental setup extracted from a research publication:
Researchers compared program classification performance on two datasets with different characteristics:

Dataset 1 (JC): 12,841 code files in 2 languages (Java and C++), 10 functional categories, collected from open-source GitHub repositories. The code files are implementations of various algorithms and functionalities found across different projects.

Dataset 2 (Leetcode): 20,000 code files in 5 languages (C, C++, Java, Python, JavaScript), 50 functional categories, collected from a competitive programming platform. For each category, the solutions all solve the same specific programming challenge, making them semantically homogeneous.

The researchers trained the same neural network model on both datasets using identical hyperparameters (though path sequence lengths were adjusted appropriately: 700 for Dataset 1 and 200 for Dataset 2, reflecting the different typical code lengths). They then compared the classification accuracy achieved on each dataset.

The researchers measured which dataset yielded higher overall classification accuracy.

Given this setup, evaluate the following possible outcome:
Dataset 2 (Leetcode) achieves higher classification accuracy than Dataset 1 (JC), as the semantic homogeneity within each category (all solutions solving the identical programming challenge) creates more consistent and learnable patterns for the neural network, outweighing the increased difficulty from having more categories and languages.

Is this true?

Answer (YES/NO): NO